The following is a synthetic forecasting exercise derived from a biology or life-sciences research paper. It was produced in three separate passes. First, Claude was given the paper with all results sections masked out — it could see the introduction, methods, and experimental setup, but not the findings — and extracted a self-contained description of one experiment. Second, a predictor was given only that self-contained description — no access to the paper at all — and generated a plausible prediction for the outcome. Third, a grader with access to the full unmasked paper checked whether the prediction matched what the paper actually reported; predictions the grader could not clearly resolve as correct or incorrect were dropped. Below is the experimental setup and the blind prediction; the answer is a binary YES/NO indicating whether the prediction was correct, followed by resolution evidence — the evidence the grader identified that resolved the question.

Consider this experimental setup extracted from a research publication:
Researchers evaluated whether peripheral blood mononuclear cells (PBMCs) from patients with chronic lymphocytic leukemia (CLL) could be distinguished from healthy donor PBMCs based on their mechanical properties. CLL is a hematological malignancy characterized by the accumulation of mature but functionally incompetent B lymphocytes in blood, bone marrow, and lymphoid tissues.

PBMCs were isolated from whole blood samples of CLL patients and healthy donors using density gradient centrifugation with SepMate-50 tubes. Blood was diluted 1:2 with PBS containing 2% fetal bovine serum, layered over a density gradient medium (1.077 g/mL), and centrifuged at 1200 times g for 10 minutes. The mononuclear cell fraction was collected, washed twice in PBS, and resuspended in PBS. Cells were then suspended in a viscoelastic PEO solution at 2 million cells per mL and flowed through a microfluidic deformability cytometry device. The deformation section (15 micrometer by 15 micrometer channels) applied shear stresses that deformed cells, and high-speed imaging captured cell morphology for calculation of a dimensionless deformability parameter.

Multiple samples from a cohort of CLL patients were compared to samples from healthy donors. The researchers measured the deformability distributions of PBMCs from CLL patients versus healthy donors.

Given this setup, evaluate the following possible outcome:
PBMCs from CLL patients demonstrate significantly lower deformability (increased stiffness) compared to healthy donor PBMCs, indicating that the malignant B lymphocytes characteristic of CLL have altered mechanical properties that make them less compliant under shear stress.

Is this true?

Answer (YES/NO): NO